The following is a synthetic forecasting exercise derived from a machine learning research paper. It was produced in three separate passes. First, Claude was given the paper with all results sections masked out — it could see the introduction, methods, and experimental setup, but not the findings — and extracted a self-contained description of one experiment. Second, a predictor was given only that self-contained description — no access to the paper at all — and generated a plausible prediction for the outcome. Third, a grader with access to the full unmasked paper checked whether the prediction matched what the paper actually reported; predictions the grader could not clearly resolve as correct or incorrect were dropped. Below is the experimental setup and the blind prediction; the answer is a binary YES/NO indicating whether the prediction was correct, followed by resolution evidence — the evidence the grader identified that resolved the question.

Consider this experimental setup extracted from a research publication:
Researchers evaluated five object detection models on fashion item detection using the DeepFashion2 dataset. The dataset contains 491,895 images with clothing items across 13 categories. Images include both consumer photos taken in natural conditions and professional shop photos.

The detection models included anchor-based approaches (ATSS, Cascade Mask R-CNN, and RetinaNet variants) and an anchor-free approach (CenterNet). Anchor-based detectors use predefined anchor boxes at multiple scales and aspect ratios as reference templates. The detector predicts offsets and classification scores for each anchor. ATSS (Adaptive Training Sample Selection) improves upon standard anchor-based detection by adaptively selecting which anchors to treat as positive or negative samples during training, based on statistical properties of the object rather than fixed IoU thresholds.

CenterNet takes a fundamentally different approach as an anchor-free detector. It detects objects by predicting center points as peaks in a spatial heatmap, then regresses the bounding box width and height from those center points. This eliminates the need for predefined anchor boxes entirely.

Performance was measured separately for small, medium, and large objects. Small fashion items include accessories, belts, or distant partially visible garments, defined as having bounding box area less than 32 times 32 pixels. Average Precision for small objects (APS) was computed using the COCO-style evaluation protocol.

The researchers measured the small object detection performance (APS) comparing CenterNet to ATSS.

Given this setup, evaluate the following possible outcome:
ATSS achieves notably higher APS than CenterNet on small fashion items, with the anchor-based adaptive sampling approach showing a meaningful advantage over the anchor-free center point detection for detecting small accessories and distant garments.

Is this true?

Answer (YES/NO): YES